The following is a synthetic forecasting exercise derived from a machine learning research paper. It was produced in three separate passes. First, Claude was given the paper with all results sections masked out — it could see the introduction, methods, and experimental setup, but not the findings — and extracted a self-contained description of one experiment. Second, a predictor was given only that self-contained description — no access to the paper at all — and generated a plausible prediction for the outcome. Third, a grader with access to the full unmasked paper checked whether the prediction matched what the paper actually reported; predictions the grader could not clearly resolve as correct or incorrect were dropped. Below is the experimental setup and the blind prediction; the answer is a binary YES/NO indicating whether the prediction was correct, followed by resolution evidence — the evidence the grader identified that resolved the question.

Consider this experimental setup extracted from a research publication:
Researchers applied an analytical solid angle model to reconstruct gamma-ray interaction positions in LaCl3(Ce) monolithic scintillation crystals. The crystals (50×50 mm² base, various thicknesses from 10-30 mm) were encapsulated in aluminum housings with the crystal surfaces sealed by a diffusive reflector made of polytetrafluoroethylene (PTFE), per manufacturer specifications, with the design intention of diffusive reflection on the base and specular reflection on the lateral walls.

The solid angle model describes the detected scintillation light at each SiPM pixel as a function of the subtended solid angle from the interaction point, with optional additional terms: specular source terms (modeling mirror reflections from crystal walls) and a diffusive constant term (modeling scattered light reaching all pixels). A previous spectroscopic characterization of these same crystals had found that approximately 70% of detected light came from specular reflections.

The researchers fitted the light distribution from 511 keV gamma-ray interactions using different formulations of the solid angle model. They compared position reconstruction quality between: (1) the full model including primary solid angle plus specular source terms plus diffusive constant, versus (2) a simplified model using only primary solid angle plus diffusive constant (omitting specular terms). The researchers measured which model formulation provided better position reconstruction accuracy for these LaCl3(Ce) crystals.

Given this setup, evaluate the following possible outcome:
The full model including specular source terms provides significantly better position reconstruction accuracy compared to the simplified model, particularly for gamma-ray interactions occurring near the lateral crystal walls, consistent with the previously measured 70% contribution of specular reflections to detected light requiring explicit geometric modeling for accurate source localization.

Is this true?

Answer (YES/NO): NO